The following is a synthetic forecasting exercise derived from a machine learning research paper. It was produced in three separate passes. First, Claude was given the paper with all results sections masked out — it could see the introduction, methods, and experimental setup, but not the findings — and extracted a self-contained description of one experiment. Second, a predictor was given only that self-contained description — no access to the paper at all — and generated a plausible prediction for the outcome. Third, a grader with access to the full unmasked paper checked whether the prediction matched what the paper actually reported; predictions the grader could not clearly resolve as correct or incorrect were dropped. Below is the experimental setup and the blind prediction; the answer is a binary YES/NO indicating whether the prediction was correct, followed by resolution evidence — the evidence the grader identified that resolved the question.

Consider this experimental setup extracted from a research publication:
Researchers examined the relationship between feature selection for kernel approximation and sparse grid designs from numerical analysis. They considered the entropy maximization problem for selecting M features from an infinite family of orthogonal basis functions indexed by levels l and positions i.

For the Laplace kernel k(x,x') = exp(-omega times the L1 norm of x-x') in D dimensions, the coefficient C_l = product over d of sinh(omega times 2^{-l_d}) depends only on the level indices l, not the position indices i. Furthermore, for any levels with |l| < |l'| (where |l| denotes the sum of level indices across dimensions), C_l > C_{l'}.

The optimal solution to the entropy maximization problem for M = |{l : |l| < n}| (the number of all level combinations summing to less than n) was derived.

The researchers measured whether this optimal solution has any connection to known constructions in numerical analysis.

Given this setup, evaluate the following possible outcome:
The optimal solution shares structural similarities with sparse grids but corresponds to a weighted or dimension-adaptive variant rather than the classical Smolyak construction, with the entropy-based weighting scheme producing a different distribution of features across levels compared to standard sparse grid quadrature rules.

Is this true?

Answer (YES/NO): NO